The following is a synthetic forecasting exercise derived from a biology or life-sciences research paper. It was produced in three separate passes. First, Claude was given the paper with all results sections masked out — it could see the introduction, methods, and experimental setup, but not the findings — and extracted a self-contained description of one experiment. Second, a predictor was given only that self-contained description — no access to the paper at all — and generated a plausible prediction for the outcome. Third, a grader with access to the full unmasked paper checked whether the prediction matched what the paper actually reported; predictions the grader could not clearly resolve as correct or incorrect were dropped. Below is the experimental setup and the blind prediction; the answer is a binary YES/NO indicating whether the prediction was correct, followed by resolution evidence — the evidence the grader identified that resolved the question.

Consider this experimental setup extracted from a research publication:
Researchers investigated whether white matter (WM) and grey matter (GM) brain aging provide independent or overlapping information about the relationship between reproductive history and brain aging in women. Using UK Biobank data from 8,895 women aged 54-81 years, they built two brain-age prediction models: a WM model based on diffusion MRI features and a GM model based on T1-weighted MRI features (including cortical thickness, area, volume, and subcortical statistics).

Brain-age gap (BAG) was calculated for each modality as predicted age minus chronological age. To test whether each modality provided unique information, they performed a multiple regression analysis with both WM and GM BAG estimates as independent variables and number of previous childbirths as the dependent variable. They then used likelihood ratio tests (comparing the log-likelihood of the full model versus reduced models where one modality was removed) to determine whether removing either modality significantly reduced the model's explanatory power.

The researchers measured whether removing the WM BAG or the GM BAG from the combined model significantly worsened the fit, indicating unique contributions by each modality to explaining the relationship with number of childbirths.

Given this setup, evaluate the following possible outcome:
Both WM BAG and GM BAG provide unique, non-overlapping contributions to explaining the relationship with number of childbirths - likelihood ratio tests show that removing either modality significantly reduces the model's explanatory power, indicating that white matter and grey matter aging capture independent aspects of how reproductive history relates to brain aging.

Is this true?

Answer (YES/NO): YES